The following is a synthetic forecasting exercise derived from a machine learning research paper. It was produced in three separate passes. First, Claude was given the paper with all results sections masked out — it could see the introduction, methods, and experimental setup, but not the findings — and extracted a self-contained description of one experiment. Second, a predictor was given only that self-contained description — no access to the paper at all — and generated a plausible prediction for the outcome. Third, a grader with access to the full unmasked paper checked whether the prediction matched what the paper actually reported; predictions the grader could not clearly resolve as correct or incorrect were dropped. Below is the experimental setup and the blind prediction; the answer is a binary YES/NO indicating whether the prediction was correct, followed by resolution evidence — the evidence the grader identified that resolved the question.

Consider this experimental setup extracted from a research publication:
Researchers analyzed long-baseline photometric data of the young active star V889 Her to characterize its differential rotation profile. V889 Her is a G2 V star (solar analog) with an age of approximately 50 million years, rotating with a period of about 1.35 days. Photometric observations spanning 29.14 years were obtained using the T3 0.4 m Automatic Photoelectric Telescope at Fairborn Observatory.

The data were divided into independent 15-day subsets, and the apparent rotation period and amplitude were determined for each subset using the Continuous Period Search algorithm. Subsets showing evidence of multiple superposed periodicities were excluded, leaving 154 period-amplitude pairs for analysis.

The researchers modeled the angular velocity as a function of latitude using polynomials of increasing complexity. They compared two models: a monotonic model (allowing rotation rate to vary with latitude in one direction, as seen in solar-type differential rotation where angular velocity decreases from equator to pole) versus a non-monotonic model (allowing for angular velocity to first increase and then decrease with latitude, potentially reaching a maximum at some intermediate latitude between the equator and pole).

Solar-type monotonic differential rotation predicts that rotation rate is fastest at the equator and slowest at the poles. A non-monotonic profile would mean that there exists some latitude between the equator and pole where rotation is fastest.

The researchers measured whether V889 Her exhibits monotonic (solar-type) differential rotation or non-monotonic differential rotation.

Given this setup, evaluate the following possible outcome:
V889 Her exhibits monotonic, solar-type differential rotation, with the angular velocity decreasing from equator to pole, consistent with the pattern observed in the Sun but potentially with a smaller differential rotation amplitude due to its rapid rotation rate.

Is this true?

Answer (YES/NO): NO